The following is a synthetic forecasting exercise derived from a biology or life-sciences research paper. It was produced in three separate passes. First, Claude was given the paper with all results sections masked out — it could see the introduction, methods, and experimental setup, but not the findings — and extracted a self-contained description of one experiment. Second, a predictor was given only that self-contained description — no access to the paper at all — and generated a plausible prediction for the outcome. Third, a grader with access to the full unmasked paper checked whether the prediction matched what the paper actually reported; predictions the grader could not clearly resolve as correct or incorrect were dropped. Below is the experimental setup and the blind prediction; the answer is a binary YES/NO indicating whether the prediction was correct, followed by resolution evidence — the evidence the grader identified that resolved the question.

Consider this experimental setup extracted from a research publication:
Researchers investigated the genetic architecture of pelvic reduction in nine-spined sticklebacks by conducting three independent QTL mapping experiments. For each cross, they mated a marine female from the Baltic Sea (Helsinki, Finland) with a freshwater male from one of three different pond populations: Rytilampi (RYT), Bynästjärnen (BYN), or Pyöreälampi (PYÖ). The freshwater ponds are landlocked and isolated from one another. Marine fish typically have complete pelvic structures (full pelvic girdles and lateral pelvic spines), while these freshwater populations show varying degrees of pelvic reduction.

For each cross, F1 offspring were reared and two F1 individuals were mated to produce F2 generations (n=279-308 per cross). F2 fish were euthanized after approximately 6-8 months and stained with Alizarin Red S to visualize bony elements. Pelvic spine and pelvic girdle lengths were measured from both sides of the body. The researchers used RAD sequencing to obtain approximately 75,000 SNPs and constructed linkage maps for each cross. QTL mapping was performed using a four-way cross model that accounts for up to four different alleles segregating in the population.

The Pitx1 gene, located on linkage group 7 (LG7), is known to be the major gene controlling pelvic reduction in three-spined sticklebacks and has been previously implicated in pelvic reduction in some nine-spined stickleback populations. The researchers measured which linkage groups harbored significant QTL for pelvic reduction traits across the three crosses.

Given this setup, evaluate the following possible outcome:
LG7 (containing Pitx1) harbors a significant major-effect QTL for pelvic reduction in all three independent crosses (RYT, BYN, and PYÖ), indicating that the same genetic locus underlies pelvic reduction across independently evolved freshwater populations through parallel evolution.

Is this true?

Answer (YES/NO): NO